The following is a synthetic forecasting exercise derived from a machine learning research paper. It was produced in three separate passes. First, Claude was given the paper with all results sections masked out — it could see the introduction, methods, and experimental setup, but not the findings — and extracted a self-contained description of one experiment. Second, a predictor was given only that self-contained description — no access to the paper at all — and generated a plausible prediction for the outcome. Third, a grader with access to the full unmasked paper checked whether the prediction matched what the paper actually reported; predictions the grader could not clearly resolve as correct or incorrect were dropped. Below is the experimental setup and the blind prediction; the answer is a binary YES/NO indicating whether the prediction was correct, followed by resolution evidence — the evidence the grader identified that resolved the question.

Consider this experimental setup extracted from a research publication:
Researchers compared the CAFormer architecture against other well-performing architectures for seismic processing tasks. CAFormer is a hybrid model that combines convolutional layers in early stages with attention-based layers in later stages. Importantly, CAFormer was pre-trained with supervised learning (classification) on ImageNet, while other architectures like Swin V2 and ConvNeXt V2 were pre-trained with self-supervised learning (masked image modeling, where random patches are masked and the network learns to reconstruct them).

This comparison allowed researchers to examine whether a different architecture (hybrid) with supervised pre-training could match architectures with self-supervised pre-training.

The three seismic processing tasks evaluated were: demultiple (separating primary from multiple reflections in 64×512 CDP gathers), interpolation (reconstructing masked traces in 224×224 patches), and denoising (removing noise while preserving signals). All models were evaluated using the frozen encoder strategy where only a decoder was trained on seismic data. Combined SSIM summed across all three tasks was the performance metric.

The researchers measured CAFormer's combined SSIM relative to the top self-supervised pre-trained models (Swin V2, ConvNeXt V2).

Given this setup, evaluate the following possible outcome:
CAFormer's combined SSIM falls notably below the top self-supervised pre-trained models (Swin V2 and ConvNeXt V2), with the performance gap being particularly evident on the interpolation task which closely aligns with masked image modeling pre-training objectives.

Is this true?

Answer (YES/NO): NO